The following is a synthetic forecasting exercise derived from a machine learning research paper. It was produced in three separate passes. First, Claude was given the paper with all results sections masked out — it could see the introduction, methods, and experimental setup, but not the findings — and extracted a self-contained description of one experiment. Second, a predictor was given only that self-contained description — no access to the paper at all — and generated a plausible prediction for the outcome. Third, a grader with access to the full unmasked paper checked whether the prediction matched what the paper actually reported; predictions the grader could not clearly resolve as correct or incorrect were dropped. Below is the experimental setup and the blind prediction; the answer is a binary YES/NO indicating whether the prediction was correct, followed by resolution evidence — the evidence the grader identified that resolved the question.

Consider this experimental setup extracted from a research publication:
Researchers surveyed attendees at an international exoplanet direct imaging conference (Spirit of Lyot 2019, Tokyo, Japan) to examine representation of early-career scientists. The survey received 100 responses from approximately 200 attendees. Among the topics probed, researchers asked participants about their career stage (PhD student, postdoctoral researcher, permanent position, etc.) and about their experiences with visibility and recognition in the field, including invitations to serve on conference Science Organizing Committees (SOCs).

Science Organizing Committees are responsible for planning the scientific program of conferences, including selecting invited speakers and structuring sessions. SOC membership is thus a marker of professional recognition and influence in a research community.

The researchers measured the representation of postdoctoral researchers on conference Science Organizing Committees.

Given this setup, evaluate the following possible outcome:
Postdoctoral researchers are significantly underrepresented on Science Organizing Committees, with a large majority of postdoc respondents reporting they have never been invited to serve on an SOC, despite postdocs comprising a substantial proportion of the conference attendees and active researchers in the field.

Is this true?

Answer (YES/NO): YES